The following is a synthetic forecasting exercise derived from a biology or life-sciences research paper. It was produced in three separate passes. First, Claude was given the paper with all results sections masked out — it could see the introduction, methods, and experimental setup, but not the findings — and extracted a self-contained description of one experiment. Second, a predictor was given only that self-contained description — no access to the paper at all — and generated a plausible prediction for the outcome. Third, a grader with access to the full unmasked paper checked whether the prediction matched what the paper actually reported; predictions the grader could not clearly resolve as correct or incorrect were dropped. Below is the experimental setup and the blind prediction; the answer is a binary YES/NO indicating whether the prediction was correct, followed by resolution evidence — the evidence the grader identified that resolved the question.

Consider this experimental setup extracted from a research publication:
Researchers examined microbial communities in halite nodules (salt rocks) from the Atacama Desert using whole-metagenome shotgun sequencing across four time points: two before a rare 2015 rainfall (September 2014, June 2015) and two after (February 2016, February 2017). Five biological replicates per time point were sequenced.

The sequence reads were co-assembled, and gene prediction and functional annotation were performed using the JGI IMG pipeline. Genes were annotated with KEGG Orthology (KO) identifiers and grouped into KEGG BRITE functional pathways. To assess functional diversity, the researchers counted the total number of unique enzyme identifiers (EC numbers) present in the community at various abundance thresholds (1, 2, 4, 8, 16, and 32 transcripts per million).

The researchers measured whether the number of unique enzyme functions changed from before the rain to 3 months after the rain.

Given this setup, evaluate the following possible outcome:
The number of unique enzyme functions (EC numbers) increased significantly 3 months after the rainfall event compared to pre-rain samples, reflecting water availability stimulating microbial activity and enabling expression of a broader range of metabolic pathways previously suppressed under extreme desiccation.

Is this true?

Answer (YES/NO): NO